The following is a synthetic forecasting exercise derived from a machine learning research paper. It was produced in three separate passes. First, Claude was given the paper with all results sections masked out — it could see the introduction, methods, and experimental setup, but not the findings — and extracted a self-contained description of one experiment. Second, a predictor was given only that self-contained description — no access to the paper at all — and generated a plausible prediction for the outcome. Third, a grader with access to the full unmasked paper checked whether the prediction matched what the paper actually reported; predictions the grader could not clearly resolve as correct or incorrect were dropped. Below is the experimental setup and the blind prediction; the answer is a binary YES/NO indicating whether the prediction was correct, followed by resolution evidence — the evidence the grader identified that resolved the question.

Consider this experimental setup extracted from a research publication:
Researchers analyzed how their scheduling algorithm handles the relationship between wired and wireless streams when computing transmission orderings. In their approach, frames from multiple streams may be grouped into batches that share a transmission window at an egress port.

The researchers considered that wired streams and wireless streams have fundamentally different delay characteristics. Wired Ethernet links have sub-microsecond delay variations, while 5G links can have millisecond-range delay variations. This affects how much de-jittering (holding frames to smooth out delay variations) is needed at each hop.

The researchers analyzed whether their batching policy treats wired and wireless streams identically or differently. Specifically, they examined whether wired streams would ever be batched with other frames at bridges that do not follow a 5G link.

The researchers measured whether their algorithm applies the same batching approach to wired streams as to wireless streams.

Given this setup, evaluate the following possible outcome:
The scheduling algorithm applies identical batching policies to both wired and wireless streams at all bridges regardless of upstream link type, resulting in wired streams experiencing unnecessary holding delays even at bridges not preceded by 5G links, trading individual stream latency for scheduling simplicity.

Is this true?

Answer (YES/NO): NO